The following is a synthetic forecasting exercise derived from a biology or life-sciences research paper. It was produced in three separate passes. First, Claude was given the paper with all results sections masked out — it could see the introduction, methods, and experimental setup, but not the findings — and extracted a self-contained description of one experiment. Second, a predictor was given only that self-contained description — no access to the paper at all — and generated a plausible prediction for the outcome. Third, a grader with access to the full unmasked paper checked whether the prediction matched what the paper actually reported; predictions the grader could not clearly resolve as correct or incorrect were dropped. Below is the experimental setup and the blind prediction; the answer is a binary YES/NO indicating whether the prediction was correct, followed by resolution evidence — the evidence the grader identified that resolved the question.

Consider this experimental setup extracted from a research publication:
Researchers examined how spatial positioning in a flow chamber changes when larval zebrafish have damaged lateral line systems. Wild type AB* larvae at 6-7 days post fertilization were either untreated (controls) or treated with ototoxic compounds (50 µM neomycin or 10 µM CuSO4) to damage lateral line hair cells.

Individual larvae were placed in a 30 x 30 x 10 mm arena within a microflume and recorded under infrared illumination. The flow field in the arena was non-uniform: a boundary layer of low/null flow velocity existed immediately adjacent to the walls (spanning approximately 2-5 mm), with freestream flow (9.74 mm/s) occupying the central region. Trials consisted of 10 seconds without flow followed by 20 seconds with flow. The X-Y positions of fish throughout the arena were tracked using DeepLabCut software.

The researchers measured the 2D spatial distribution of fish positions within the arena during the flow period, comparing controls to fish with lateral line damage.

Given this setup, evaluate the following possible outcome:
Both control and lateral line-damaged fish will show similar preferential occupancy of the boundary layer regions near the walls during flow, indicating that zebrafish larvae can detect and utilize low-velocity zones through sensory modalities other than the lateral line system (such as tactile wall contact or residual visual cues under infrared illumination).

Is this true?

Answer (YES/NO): NO